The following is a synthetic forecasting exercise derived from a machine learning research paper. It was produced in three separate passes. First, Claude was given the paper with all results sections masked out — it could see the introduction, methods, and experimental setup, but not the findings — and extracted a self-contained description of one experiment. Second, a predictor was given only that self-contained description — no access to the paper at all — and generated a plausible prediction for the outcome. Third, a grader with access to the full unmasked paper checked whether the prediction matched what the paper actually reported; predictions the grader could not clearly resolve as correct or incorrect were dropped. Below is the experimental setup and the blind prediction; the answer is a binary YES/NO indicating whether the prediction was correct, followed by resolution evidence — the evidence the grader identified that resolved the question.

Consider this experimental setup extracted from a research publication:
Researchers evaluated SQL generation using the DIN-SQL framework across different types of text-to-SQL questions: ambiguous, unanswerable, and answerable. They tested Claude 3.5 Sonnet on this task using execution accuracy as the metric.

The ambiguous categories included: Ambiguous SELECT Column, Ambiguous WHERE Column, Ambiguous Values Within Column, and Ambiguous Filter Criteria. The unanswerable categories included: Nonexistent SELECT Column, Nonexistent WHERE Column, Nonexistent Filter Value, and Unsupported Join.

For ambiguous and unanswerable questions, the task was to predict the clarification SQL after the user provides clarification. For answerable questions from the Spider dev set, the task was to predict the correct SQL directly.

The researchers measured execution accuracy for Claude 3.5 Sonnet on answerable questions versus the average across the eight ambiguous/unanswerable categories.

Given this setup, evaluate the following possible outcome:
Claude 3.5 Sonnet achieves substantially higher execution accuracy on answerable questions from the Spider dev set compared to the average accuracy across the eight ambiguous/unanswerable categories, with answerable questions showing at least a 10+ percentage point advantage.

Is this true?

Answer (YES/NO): NO